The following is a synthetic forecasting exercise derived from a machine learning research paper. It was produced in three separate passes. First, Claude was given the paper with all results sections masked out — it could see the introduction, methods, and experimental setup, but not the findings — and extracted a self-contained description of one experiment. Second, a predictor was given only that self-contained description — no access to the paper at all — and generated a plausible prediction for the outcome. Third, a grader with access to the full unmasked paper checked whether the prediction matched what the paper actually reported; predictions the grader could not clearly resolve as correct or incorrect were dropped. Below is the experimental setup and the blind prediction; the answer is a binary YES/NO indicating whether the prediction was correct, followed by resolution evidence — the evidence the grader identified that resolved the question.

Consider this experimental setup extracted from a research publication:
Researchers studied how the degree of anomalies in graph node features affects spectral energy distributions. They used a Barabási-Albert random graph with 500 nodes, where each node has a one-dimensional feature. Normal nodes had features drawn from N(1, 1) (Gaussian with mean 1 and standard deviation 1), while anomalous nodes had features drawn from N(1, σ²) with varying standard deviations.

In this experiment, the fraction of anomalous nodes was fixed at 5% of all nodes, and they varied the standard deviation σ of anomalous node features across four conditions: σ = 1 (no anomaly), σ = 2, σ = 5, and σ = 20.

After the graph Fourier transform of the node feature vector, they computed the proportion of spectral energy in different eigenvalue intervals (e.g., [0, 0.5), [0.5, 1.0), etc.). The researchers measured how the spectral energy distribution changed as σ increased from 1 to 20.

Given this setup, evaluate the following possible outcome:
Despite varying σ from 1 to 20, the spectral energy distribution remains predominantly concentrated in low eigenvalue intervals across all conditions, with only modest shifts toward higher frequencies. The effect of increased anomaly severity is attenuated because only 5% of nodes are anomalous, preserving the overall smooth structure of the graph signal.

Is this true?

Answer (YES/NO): NO